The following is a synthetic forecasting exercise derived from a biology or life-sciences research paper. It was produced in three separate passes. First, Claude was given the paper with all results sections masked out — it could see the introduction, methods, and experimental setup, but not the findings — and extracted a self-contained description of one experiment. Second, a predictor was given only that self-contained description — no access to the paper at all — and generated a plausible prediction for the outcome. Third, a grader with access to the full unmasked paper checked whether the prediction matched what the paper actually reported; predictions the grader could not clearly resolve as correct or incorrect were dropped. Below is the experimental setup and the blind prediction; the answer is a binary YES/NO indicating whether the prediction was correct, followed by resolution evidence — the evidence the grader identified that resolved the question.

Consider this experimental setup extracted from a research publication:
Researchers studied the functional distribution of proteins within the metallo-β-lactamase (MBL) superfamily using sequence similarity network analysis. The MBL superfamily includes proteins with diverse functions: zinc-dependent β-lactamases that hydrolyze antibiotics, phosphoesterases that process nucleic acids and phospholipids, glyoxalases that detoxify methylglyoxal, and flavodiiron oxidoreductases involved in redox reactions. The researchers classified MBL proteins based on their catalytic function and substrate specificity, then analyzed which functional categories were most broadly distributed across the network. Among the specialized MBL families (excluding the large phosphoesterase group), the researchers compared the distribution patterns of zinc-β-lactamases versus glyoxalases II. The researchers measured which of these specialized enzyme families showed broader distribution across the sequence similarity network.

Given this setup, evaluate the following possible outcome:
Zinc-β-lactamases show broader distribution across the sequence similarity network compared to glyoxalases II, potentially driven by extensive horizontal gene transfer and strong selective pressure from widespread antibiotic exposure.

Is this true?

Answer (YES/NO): NO